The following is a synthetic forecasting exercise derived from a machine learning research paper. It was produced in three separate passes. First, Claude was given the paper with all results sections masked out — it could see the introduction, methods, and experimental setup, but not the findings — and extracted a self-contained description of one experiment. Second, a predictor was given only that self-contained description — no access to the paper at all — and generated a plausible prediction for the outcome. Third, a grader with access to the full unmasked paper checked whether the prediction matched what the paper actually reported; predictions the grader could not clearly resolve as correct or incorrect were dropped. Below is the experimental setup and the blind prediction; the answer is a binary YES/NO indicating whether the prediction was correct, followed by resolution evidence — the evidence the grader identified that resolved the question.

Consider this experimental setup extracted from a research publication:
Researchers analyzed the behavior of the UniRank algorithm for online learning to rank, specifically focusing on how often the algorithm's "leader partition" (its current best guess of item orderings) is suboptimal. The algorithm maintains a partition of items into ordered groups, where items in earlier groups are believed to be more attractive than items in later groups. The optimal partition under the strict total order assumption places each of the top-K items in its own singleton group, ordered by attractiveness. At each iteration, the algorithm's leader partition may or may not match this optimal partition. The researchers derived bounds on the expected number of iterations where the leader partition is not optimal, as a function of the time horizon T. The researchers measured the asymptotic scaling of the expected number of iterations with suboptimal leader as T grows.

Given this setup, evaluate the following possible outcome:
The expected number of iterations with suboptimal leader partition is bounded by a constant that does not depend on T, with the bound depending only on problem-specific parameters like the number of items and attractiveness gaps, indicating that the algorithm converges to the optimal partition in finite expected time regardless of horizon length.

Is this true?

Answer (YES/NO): NO